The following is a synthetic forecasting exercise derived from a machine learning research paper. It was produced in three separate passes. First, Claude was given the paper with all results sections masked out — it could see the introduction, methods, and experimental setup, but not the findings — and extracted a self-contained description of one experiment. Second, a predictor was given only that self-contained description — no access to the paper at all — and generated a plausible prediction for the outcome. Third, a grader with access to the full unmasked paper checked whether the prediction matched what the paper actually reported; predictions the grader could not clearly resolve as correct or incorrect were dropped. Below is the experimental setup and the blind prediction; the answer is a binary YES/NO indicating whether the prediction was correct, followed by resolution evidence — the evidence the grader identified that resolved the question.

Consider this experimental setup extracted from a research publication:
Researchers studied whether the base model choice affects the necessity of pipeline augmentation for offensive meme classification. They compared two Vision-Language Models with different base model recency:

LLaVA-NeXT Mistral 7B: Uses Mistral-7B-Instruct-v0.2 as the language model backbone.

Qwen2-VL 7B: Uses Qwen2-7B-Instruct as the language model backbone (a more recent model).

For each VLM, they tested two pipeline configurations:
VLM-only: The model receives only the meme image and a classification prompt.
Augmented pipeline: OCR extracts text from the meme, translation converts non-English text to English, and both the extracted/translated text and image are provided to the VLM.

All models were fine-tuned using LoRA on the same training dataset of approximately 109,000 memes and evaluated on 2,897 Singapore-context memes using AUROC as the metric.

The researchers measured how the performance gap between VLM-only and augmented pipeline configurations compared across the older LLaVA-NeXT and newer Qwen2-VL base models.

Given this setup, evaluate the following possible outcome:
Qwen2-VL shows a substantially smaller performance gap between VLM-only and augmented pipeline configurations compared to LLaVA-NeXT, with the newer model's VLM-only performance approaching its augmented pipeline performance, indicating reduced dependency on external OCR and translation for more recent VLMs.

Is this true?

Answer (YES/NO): YES